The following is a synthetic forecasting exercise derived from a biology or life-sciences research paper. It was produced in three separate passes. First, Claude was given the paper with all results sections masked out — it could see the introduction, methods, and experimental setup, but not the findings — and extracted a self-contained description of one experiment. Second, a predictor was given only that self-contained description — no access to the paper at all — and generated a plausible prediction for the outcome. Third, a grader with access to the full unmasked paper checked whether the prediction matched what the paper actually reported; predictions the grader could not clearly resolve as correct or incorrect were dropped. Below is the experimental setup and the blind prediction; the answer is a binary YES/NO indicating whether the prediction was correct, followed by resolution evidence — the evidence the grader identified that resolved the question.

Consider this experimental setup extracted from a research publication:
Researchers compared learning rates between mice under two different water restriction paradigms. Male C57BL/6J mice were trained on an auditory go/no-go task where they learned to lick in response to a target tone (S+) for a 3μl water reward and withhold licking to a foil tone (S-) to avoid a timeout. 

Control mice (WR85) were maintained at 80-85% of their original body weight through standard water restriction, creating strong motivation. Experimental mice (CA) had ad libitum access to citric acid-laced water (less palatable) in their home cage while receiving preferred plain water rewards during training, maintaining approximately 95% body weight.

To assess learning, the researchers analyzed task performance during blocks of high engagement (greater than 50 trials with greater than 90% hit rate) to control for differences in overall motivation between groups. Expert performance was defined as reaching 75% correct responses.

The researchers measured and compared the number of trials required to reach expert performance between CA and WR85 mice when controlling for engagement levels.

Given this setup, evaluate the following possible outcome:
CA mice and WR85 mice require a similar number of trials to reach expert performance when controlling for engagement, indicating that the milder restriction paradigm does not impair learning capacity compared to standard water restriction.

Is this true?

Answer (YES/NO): YES